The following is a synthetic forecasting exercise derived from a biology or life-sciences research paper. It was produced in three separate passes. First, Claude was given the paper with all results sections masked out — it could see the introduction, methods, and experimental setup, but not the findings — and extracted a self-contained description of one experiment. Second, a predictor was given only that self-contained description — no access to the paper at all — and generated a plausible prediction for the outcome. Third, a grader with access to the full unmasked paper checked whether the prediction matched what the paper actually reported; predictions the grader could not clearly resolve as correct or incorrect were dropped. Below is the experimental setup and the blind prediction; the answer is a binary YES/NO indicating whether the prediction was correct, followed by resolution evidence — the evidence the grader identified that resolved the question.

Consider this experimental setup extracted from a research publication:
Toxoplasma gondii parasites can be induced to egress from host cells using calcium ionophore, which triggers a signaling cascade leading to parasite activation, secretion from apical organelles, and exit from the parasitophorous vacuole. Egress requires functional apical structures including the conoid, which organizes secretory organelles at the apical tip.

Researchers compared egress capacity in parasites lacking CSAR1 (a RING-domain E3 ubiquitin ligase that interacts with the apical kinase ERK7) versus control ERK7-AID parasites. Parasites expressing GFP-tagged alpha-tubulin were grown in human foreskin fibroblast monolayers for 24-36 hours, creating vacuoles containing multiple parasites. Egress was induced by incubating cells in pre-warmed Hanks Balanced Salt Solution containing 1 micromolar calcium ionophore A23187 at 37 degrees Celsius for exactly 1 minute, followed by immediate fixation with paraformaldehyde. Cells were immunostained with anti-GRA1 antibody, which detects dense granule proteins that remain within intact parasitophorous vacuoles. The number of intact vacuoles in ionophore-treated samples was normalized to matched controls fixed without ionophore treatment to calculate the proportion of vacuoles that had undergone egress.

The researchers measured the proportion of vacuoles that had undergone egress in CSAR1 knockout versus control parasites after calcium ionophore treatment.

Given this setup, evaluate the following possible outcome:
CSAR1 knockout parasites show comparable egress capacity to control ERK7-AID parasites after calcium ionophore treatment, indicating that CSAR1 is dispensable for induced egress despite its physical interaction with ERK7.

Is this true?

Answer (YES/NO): YES